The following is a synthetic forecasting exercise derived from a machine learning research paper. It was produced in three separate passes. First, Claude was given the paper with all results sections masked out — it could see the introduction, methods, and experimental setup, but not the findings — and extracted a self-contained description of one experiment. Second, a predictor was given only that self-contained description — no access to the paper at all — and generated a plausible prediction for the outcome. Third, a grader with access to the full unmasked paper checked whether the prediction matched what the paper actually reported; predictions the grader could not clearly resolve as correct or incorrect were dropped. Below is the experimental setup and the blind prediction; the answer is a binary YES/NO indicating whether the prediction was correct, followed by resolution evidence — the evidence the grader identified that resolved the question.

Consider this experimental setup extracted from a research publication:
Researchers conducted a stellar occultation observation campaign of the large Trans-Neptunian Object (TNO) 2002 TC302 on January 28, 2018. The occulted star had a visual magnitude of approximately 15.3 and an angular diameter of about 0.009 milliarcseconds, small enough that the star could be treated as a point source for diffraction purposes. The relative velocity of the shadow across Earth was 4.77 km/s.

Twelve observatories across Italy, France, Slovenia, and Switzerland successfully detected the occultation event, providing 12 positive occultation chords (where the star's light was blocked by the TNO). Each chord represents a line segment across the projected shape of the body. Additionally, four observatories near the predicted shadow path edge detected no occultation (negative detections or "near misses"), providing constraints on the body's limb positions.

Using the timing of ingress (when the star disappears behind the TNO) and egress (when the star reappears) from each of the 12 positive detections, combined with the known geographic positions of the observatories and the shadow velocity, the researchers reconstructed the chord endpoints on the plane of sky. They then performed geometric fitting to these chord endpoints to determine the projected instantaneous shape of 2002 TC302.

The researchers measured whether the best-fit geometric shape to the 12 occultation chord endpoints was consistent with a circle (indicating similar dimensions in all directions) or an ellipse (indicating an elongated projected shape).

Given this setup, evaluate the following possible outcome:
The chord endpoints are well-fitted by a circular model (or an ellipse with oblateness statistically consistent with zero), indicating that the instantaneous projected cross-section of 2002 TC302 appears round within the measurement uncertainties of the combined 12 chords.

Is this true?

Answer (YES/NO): NO